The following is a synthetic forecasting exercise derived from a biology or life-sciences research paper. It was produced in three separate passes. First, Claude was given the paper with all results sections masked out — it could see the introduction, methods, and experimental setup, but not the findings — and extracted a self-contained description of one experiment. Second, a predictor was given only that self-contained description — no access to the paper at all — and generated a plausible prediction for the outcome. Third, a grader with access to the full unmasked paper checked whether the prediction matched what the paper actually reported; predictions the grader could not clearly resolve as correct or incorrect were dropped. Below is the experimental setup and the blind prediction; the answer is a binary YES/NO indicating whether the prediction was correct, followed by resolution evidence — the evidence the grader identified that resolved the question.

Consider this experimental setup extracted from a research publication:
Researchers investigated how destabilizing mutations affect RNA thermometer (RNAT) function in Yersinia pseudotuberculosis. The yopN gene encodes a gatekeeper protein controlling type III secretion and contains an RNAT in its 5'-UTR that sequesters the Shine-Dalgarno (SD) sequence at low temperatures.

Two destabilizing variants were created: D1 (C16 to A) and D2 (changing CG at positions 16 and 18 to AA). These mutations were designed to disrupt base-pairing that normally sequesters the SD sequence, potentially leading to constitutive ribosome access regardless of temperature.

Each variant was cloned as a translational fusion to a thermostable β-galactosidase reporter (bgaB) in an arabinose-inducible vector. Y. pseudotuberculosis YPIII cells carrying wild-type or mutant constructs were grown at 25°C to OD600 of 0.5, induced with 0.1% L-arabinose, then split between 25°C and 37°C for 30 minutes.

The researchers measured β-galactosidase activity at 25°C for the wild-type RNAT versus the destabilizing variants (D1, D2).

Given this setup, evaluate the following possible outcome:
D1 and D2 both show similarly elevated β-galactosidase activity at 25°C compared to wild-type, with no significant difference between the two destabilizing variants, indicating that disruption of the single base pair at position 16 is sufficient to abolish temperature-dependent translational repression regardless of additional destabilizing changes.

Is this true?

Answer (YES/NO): NO